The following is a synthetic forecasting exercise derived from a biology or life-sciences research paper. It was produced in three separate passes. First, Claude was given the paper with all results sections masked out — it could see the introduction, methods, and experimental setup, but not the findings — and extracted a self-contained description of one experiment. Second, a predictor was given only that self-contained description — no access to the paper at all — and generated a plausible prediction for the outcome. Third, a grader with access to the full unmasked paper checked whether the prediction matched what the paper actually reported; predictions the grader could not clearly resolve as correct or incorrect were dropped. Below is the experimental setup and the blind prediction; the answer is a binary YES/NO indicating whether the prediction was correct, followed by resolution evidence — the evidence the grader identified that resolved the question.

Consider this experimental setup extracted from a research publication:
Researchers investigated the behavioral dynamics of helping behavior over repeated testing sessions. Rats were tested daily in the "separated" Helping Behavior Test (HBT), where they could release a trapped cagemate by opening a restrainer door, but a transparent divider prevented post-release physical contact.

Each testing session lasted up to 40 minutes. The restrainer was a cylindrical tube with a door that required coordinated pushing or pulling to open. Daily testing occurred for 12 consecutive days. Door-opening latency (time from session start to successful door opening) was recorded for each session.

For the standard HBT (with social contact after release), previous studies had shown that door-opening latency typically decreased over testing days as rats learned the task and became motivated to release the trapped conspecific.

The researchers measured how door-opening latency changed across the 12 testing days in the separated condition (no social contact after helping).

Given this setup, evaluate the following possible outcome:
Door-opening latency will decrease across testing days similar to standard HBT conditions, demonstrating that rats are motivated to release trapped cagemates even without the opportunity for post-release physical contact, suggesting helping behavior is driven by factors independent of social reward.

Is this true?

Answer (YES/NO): YES